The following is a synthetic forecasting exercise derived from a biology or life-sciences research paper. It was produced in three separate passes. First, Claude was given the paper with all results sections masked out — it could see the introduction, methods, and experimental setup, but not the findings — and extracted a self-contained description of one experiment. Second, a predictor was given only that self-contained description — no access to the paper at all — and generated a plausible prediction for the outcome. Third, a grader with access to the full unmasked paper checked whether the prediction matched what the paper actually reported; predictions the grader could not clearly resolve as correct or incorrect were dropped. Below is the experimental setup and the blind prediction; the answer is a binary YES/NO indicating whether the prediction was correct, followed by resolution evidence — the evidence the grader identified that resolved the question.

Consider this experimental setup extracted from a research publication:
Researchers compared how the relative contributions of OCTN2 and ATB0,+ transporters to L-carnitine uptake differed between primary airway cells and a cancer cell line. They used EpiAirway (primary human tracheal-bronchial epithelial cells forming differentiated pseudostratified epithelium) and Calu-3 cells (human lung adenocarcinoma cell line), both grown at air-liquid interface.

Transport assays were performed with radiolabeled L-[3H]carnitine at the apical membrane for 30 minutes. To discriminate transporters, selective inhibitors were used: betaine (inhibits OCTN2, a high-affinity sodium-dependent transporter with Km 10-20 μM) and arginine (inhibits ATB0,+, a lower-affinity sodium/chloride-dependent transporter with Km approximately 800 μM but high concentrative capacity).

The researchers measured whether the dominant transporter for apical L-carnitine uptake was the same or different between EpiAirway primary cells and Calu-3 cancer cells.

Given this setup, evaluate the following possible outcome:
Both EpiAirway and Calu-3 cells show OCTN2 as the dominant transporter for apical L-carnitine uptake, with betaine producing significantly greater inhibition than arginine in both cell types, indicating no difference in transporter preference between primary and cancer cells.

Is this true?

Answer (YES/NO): NO